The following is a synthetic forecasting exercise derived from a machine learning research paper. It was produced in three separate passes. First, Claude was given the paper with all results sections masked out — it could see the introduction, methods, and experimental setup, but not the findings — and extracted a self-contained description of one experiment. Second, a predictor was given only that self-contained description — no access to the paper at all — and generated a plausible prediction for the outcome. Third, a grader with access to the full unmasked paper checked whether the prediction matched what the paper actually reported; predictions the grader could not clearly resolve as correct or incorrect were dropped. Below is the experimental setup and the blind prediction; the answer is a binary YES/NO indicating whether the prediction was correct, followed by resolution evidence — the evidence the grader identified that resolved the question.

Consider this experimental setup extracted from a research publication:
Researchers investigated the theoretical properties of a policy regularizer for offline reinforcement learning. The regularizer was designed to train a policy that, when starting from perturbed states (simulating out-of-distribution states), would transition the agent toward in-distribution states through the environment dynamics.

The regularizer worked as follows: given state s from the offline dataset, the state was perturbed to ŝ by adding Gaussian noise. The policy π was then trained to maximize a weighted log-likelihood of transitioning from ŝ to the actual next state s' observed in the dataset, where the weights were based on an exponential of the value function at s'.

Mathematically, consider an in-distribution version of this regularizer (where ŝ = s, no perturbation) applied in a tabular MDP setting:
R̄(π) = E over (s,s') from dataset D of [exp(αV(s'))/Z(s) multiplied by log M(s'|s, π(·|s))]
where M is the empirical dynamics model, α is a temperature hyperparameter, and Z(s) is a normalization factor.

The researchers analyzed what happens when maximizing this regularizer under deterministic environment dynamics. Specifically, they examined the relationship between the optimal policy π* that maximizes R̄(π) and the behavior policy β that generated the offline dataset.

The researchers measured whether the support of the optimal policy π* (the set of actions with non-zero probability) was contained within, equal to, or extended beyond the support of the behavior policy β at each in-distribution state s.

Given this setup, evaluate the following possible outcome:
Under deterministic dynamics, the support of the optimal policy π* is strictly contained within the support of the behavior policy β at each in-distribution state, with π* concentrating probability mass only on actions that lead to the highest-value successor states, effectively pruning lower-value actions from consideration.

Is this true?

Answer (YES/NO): NO